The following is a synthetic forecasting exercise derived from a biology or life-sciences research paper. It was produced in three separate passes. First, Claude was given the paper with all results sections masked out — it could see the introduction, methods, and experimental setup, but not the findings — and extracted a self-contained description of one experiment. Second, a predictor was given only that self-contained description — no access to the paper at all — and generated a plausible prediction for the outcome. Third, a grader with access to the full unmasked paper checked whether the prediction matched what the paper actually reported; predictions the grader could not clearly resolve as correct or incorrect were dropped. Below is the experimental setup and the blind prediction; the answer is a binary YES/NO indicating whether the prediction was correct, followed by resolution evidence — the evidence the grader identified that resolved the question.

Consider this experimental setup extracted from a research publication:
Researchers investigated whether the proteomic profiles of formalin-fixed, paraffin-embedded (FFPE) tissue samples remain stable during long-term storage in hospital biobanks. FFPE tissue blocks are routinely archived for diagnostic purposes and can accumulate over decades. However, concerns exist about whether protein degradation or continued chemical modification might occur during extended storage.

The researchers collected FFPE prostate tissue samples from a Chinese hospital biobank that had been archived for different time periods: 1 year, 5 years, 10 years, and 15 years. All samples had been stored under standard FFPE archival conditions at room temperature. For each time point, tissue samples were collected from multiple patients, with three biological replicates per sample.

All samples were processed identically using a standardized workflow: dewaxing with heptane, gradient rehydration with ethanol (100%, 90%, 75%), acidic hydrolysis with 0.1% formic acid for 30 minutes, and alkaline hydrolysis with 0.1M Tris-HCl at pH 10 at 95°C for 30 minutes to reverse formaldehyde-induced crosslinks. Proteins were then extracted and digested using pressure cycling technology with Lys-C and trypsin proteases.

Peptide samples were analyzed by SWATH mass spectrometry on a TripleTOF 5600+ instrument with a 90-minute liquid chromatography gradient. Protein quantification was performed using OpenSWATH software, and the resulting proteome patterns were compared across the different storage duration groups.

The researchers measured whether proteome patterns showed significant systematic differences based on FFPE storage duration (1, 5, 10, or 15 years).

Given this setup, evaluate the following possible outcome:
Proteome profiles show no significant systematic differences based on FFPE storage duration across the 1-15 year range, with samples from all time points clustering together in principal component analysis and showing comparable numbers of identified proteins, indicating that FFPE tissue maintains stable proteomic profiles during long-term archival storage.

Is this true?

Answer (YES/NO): YES